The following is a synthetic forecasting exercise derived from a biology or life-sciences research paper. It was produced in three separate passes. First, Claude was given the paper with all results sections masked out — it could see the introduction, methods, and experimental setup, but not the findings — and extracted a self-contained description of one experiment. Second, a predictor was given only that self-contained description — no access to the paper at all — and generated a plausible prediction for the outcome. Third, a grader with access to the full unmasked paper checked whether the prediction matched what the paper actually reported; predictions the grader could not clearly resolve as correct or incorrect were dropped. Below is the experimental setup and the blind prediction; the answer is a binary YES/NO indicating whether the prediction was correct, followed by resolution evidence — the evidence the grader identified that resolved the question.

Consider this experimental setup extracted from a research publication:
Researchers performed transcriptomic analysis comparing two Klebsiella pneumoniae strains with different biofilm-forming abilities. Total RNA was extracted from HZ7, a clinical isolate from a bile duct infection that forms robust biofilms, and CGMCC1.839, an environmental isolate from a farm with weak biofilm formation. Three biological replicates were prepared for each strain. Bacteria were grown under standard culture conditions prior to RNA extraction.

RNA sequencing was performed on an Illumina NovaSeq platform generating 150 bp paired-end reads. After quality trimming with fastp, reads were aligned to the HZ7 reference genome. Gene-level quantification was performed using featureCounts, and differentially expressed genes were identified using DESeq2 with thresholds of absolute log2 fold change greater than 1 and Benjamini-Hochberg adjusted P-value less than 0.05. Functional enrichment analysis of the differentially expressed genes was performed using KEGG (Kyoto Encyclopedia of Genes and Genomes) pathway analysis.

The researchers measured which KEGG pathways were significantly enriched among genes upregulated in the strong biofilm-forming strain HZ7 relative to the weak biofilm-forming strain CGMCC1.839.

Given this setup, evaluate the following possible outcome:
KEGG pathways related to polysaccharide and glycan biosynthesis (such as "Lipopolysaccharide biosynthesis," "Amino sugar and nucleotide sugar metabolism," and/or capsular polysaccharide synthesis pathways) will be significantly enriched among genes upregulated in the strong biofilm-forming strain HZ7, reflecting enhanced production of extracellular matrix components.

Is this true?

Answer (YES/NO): YES